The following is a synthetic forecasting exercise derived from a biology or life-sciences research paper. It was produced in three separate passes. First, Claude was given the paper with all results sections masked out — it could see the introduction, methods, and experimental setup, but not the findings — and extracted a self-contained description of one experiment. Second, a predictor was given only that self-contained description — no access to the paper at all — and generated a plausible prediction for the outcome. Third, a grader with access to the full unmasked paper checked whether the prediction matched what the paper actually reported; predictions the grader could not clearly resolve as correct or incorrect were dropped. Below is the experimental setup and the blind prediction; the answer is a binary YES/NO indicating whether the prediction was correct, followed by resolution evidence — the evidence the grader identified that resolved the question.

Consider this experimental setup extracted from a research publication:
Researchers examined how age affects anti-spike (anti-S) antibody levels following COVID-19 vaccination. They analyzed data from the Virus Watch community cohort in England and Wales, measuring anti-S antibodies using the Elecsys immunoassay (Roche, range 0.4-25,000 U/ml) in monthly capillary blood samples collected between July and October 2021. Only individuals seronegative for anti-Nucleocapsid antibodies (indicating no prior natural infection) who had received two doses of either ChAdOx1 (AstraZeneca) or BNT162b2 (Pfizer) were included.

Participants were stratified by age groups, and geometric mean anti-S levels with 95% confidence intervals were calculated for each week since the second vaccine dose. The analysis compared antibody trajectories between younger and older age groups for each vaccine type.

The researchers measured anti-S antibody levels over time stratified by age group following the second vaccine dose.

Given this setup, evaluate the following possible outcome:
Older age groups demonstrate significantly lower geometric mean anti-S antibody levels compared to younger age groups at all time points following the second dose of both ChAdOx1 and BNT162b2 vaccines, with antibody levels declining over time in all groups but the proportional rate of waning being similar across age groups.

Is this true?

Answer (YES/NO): NO